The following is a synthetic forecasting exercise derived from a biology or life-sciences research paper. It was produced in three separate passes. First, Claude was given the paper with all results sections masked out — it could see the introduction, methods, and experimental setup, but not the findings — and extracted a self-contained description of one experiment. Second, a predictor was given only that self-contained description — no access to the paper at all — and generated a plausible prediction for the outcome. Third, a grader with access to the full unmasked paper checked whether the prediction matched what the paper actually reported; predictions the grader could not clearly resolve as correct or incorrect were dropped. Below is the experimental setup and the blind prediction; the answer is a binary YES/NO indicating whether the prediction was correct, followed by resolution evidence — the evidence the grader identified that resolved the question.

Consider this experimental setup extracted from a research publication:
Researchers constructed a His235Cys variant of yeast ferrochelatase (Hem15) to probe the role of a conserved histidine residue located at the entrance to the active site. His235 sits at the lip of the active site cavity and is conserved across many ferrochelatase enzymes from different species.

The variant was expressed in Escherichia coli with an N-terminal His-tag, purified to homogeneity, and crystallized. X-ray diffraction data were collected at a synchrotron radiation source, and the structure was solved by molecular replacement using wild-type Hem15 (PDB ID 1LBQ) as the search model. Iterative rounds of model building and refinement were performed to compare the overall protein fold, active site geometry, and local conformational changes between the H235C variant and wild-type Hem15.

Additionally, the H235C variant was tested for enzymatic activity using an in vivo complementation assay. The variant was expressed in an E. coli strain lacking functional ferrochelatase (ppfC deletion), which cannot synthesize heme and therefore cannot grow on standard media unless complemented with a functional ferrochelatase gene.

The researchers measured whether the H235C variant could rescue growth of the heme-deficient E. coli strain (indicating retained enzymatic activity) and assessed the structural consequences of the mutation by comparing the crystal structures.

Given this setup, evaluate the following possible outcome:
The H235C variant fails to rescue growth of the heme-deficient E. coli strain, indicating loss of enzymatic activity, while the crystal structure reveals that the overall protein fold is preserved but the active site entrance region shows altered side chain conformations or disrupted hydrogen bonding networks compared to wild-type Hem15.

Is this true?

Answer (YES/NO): NO